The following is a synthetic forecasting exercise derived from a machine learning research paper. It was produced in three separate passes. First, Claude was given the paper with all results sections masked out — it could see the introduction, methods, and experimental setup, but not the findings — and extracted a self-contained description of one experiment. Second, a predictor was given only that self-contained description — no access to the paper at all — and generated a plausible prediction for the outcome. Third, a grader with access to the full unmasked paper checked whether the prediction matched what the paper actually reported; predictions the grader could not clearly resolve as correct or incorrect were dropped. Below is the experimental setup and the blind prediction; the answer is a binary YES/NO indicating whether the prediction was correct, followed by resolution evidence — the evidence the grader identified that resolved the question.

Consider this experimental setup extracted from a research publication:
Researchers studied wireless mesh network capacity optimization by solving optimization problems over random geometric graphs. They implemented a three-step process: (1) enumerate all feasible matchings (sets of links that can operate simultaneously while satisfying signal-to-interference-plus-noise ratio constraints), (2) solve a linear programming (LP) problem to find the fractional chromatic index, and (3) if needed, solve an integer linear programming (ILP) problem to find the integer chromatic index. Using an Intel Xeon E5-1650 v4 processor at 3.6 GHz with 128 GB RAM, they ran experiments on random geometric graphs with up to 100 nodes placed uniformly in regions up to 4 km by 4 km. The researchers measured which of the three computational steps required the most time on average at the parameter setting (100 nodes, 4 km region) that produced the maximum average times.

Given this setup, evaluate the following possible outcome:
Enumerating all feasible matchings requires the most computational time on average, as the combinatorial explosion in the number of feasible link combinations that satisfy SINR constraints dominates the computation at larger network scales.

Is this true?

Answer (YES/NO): NO